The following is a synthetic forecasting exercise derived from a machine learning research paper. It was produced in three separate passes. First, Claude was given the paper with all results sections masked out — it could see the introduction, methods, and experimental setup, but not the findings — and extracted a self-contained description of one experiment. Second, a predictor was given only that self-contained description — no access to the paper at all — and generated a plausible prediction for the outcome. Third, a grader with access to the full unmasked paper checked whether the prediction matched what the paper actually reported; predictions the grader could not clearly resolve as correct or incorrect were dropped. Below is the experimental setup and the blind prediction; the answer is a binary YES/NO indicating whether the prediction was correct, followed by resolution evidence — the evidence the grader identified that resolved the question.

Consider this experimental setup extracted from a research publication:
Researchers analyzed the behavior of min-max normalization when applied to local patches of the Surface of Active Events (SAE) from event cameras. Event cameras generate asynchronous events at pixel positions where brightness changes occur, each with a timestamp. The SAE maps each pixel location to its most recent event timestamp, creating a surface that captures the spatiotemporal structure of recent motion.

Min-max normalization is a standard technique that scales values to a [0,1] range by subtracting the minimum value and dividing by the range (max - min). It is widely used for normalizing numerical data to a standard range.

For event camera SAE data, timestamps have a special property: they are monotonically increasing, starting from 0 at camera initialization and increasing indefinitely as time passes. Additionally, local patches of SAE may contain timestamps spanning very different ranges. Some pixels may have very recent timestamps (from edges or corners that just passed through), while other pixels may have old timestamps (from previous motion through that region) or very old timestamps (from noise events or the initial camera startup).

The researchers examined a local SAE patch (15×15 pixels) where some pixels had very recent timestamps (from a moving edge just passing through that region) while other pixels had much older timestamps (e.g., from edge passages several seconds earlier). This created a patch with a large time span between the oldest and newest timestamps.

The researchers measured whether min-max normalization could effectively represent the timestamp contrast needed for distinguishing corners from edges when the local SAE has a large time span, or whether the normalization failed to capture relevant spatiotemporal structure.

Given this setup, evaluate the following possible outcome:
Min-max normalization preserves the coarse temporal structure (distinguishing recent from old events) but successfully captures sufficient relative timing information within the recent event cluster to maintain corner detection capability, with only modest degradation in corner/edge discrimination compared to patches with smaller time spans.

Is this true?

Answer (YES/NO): NO